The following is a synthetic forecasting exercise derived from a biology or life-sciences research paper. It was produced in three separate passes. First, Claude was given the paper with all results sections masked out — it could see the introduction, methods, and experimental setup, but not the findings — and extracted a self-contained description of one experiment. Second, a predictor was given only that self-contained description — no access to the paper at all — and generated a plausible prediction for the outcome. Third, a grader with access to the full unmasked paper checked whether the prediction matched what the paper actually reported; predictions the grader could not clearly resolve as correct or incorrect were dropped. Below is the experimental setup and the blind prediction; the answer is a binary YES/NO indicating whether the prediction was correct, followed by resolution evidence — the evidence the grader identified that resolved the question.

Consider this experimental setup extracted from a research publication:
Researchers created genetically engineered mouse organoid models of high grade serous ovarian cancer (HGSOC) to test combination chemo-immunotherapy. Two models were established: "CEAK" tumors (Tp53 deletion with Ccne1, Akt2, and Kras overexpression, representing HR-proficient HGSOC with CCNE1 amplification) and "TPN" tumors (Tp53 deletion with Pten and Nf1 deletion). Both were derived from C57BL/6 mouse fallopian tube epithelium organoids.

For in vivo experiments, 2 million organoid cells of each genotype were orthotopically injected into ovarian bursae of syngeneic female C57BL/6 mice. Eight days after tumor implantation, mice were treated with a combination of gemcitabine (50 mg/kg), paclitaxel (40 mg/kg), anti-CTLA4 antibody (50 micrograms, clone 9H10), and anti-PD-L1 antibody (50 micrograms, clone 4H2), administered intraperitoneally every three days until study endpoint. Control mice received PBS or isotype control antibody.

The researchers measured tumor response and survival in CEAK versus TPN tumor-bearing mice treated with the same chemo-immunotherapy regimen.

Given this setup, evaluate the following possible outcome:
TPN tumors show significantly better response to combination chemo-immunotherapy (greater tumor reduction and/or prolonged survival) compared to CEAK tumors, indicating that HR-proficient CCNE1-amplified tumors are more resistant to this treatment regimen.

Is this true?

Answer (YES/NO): NO